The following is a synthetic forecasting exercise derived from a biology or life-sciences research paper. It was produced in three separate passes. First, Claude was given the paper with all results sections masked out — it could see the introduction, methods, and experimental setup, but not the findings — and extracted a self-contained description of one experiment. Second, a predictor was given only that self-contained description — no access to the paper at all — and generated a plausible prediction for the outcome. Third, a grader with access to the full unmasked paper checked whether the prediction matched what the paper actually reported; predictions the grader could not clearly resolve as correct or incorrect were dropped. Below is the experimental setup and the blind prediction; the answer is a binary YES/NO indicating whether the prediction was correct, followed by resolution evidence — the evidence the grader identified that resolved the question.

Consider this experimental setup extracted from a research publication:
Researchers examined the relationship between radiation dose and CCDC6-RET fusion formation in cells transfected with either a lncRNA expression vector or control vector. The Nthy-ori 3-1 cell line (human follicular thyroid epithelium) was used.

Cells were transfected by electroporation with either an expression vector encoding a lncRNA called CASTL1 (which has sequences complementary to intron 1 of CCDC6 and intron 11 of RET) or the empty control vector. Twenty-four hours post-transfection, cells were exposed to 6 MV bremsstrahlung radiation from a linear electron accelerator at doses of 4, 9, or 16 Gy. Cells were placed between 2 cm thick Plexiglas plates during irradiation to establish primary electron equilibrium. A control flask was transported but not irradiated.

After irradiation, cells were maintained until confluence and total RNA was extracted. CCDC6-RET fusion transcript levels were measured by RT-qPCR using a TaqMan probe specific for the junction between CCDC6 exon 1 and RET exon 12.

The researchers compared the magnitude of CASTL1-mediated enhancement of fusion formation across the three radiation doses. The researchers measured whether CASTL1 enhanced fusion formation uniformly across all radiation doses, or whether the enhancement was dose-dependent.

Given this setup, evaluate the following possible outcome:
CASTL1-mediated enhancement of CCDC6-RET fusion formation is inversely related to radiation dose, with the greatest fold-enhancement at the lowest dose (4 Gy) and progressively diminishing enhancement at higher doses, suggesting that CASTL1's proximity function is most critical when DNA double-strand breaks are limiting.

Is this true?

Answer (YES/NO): NO